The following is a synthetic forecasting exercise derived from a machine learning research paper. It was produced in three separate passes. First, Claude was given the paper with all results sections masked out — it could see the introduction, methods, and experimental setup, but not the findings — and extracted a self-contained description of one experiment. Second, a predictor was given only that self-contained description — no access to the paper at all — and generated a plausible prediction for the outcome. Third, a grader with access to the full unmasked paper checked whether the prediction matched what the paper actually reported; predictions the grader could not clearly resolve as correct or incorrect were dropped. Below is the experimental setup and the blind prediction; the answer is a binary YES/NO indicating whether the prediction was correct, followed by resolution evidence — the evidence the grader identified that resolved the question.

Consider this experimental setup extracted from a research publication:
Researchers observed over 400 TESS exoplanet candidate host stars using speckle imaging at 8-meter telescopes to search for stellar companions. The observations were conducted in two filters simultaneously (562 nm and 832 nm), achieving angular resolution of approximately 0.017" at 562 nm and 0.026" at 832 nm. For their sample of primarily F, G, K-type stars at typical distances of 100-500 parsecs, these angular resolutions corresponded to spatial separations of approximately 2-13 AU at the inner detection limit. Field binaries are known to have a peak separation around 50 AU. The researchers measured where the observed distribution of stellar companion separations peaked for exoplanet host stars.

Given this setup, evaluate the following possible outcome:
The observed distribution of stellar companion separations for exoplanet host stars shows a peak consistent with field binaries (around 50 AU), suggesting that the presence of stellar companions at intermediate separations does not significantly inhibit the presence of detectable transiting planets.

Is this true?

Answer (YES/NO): NO